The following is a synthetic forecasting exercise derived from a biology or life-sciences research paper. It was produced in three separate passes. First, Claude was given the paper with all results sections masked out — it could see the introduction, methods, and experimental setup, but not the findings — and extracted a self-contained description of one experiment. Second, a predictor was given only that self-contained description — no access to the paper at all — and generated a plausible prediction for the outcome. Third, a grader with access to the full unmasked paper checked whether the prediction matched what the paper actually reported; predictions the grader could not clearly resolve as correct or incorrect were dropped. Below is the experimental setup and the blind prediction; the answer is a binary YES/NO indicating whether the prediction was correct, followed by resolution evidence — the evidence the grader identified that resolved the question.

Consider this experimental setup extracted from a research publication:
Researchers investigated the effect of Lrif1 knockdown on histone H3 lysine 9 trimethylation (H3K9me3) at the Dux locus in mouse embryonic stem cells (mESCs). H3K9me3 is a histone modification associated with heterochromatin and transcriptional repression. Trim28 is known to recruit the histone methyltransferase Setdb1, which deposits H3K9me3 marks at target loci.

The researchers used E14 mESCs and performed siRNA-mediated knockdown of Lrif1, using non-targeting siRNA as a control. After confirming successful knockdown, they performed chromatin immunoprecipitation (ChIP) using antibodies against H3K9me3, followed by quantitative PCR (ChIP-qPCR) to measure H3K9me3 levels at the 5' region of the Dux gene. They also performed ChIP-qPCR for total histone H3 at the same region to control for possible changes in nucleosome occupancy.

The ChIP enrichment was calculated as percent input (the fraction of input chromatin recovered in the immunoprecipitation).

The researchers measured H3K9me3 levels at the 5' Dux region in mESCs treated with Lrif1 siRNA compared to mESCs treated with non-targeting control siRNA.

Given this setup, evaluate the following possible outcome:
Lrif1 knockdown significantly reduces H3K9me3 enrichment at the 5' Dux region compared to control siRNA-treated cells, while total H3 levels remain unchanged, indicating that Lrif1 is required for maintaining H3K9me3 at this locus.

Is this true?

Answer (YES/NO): NO